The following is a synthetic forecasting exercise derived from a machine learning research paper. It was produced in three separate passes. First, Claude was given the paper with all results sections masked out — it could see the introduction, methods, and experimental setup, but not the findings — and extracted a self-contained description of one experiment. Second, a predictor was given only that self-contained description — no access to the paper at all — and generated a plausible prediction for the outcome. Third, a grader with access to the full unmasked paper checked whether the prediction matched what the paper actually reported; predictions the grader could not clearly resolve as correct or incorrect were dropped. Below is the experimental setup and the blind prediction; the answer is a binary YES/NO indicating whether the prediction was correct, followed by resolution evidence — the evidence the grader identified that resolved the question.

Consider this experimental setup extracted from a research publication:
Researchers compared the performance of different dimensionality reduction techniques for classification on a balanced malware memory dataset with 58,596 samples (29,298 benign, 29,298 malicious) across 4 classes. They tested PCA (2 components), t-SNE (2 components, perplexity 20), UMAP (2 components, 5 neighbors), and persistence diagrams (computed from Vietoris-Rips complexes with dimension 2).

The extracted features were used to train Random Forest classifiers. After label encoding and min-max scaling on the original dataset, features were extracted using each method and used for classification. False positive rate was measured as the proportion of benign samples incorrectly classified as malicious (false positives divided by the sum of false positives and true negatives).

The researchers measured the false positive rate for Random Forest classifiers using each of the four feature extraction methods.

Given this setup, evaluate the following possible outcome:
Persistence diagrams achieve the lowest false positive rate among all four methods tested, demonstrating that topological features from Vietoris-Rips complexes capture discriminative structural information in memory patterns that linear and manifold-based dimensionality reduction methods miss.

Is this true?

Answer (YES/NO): NO